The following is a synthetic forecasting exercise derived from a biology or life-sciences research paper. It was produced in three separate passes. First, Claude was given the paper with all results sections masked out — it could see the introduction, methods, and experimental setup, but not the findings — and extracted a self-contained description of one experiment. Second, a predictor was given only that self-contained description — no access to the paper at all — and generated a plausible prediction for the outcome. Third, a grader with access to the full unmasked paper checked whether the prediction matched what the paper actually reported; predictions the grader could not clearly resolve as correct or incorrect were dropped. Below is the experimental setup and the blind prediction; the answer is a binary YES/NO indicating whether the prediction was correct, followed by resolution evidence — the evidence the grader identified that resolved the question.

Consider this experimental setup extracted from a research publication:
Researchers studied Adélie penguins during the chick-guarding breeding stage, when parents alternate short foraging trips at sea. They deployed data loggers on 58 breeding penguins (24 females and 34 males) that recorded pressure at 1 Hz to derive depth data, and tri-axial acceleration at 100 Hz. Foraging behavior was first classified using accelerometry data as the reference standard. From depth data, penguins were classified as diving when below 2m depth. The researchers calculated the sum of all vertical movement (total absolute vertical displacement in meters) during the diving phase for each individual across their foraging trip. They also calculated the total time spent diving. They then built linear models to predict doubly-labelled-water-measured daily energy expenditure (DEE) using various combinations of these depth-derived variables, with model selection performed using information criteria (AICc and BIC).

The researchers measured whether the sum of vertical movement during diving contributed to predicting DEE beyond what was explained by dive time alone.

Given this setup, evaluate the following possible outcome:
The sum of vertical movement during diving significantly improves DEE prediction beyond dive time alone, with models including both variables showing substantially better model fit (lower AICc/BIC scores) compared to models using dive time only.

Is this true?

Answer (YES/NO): NO